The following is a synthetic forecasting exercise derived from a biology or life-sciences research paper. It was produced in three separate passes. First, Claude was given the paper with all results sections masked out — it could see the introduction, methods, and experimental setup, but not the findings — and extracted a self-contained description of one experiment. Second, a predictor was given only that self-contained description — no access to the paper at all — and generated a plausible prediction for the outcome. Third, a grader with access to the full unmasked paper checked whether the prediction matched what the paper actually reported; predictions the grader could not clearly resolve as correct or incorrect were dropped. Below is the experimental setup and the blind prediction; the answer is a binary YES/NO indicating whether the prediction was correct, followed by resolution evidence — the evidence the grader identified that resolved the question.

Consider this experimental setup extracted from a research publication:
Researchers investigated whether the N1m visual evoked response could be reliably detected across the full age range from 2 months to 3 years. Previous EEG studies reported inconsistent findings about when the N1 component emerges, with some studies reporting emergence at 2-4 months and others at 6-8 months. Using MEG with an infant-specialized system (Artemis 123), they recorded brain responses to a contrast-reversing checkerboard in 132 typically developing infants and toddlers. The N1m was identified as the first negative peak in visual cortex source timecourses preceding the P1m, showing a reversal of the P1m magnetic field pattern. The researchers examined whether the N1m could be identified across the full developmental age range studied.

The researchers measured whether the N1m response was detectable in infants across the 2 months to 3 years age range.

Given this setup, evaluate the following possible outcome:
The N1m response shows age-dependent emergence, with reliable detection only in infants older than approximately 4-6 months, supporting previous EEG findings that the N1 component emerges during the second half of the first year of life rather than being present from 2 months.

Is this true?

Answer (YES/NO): NO